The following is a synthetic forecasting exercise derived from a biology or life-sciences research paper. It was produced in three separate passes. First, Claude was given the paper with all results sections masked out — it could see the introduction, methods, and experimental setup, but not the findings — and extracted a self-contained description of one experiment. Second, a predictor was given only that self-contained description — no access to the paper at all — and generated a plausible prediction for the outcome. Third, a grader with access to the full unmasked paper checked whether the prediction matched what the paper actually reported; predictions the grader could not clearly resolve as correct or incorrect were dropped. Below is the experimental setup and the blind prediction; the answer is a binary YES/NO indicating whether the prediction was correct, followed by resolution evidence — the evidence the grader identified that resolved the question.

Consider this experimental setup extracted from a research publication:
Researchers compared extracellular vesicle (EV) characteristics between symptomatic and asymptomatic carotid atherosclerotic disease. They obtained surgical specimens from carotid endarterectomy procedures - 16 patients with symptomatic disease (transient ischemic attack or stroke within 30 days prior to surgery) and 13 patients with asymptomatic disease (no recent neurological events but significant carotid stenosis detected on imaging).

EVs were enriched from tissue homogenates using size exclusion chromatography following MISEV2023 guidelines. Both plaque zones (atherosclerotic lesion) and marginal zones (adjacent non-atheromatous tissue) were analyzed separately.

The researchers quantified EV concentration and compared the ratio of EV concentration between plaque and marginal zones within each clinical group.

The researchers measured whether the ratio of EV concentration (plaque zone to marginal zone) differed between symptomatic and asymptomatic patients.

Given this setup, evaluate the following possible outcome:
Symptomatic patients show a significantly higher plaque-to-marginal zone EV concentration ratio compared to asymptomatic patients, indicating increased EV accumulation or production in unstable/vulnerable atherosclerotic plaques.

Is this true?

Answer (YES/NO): NO